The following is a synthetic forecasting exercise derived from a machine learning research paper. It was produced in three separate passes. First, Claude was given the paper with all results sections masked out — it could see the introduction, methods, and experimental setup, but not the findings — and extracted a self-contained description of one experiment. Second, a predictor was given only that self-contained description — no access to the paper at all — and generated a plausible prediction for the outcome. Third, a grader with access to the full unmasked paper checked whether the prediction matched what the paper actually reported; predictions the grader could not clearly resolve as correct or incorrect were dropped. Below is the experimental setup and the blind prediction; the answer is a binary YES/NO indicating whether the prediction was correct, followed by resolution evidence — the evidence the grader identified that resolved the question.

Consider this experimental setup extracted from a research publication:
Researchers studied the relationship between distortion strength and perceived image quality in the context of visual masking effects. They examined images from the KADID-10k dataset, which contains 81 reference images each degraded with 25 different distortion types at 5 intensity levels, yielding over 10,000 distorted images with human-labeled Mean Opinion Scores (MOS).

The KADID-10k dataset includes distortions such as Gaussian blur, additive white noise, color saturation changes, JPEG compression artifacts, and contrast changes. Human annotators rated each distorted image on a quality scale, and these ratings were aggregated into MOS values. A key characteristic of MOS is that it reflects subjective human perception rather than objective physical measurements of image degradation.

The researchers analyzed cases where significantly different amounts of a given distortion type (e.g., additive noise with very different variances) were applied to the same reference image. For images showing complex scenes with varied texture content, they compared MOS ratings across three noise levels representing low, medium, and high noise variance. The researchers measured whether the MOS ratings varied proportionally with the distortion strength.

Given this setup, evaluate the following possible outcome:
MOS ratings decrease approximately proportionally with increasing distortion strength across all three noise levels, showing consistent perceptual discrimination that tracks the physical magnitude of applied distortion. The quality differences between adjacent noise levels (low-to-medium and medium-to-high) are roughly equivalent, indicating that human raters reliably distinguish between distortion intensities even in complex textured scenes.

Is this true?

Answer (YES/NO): NO